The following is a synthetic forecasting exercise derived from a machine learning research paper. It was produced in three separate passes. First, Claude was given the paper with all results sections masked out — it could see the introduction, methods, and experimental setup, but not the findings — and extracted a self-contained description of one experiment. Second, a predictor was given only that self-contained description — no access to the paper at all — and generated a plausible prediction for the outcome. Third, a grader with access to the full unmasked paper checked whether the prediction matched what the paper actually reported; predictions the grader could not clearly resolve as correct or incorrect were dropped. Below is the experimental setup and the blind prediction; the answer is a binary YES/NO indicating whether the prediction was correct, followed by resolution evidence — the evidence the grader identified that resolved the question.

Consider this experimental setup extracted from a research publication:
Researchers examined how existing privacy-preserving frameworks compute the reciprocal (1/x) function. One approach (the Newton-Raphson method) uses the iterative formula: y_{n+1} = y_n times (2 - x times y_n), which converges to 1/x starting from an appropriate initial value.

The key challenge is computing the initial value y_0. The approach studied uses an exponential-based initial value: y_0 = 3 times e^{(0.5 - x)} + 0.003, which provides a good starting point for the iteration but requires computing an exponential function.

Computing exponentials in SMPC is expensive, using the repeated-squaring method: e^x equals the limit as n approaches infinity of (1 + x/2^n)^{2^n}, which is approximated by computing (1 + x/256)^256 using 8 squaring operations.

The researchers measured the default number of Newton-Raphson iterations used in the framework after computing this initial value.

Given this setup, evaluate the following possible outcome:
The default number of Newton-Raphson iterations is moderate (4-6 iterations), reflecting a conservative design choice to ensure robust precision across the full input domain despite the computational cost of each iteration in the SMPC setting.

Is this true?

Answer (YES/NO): NO